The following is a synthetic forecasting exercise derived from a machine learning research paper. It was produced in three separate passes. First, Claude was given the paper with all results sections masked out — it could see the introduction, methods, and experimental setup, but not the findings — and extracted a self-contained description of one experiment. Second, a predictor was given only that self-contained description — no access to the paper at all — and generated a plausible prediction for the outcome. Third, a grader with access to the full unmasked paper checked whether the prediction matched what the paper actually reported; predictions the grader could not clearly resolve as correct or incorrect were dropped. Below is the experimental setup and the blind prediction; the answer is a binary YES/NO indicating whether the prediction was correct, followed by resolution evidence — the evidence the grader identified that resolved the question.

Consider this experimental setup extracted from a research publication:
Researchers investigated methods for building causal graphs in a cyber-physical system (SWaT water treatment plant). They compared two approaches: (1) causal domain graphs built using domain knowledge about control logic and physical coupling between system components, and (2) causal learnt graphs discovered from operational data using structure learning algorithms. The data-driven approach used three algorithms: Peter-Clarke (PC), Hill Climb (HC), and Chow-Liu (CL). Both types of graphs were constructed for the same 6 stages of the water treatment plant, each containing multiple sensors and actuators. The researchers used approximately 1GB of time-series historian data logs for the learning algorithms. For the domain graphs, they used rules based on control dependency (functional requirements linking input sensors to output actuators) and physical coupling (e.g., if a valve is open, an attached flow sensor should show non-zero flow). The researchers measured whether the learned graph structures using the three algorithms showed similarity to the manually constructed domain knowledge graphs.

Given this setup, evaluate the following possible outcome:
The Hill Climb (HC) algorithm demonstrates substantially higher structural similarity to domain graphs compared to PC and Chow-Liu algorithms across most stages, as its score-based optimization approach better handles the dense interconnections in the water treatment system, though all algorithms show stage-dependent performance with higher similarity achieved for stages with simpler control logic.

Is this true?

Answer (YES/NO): NO